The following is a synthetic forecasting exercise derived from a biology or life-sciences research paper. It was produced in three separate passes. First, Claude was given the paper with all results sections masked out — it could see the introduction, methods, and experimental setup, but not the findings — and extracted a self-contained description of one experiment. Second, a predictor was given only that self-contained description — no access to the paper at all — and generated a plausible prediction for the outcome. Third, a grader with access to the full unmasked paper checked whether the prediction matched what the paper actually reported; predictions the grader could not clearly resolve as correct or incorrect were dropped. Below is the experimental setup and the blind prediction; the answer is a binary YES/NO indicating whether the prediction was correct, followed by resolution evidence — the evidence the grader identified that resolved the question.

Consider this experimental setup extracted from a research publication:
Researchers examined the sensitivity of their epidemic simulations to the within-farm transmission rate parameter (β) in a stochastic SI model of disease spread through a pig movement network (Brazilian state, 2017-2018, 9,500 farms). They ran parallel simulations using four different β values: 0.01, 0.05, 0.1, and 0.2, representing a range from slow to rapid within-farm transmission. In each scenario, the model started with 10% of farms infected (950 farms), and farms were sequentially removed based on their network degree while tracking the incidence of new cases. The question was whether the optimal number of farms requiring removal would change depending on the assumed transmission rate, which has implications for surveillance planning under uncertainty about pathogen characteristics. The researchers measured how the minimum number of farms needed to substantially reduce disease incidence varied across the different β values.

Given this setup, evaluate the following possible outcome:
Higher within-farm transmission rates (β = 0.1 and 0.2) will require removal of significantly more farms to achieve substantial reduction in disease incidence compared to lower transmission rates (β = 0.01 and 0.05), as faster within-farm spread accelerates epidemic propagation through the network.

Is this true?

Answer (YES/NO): NO